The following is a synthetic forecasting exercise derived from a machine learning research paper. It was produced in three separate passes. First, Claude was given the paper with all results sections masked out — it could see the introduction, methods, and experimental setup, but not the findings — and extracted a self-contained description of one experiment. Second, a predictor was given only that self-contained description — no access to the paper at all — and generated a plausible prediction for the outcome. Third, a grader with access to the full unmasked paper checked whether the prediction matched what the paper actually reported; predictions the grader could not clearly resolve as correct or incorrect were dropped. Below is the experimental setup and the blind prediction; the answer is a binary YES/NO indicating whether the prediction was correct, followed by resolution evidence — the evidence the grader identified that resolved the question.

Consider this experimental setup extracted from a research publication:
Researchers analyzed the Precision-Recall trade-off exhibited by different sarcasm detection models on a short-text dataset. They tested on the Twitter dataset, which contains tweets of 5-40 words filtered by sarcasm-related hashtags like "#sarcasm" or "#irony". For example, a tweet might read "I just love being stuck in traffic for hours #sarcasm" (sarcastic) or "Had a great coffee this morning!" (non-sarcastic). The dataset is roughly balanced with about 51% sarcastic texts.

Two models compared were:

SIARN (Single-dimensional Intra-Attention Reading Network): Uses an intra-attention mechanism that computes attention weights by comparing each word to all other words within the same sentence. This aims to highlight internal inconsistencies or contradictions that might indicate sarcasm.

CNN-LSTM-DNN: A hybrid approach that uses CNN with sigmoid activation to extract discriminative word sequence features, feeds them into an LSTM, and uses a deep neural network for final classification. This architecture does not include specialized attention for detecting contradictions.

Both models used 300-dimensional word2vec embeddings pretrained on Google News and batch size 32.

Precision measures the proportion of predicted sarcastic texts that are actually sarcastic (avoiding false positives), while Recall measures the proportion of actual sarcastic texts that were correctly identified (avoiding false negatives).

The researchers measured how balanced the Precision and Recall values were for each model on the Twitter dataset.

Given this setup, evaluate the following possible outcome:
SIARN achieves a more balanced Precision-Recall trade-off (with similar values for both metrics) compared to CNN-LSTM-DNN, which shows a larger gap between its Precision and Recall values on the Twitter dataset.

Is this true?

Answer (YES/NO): NO